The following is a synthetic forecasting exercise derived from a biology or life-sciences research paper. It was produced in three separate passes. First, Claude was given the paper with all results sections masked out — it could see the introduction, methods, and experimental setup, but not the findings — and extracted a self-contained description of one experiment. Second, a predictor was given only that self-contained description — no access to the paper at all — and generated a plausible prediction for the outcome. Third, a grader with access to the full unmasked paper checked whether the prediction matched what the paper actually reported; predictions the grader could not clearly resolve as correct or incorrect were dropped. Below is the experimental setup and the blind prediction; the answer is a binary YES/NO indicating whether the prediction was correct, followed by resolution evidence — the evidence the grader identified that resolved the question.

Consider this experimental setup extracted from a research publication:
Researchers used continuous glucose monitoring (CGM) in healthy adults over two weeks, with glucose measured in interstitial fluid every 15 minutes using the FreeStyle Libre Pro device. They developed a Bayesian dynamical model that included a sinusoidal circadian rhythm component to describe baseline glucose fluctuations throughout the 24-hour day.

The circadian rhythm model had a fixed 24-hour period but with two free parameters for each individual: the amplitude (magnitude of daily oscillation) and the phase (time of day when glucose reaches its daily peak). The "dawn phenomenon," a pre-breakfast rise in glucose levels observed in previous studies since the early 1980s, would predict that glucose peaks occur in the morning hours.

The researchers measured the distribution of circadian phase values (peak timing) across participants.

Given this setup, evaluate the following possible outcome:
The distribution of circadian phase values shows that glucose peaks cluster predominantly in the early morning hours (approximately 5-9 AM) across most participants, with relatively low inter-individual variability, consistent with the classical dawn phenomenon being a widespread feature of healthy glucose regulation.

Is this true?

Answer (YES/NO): NO